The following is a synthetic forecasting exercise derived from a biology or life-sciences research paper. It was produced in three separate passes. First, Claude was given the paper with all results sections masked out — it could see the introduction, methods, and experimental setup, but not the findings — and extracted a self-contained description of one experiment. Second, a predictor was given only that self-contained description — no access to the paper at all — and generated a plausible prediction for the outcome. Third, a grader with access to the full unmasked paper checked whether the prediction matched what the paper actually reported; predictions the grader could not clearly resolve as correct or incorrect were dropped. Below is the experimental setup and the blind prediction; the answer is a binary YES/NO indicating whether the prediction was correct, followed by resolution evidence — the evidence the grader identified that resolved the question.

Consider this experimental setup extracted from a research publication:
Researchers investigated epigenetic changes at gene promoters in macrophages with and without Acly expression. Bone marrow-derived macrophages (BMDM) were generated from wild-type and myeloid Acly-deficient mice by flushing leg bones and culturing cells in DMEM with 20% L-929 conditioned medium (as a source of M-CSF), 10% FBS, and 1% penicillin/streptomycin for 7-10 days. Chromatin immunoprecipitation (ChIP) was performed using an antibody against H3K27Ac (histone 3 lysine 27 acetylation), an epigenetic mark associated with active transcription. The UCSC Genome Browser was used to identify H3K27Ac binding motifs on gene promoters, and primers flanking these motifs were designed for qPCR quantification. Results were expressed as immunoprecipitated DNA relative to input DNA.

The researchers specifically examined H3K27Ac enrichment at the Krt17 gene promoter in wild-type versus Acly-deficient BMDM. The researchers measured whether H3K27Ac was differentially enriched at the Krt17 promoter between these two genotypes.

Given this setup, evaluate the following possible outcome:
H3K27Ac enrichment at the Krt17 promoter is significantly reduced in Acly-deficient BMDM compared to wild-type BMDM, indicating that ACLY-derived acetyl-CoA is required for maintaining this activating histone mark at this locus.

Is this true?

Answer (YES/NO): YES